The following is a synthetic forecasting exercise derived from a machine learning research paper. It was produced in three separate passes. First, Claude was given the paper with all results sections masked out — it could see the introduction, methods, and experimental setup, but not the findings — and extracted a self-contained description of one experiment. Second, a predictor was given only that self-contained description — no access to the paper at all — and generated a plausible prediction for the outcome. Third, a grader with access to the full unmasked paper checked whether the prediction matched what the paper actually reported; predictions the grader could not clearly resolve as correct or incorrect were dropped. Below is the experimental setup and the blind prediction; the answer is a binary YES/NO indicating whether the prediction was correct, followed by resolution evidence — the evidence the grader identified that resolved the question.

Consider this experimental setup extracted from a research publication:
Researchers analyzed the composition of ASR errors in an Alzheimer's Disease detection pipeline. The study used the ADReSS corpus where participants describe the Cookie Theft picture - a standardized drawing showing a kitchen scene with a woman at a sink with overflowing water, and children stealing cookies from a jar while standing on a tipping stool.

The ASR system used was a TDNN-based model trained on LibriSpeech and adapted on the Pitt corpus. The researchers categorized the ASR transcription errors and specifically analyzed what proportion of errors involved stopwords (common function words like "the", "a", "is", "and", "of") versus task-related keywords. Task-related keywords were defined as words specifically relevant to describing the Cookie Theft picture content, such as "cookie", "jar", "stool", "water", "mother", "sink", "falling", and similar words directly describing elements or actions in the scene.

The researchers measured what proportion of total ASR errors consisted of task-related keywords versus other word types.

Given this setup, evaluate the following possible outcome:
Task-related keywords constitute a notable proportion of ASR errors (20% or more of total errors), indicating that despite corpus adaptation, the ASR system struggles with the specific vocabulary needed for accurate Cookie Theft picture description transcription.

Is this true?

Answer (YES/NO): NO